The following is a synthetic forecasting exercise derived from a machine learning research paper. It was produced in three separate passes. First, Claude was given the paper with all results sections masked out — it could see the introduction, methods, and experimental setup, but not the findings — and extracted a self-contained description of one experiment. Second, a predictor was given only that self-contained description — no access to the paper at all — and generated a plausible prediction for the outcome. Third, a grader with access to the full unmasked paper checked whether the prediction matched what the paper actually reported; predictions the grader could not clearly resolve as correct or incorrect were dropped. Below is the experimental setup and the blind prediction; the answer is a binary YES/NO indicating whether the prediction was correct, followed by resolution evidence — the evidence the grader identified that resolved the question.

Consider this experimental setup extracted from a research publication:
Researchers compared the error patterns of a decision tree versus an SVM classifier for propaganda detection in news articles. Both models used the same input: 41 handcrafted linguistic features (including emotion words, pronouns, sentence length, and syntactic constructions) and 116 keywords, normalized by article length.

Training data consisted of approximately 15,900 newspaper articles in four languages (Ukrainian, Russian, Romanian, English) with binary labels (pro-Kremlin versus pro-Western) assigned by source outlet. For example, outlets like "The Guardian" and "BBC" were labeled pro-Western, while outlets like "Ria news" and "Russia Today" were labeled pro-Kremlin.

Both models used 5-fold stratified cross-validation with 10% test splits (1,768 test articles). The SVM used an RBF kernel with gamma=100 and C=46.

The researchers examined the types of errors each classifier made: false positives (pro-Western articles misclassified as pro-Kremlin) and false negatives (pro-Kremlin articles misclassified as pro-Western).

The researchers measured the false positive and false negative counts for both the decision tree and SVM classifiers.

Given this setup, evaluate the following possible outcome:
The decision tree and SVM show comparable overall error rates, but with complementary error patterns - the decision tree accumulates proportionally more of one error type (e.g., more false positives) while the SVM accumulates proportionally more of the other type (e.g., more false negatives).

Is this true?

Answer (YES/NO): NO